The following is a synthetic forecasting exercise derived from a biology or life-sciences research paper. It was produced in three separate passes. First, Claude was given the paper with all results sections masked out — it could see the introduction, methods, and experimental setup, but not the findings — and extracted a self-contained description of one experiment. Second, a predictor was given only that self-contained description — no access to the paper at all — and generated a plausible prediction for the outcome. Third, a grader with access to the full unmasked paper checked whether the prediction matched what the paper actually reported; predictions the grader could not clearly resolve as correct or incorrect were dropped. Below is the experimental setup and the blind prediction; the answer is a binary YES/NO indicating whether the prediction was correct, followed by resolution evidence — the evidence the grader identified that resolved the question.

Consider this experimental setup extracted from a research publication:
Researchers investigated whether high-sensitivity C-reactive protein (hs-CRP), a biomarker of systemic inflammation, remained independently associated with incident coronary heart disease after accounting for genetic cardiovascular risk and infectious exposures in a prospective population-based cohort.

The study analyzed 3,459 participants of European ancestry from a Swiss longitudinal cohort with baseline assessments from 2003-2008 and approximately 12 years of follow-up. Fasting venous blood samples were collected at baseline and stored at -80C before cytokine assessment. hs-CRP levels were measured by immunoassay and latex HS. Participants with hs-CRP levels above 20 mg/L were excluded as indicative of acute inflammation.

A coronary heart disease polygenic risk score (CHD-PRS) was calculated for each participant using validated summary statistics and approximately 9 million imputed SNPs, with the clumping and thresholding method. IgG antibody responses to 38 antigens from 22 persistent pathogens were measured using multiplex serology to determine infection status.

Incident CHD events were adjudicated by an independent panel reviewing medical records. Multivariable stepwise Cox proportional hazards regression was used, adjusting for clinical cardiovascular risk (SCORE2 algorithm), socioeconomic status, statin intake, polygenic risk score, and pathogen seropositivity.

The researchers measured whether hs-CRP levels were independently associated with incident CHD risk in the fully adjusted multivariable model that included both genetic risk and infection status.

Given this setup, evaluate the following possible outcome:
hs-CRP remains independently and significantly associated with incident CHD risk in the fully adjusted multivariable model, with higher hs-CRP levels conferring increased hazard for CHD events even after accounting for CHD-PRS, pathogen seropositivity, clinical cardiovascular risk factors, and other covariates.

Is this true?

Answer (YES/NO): NO